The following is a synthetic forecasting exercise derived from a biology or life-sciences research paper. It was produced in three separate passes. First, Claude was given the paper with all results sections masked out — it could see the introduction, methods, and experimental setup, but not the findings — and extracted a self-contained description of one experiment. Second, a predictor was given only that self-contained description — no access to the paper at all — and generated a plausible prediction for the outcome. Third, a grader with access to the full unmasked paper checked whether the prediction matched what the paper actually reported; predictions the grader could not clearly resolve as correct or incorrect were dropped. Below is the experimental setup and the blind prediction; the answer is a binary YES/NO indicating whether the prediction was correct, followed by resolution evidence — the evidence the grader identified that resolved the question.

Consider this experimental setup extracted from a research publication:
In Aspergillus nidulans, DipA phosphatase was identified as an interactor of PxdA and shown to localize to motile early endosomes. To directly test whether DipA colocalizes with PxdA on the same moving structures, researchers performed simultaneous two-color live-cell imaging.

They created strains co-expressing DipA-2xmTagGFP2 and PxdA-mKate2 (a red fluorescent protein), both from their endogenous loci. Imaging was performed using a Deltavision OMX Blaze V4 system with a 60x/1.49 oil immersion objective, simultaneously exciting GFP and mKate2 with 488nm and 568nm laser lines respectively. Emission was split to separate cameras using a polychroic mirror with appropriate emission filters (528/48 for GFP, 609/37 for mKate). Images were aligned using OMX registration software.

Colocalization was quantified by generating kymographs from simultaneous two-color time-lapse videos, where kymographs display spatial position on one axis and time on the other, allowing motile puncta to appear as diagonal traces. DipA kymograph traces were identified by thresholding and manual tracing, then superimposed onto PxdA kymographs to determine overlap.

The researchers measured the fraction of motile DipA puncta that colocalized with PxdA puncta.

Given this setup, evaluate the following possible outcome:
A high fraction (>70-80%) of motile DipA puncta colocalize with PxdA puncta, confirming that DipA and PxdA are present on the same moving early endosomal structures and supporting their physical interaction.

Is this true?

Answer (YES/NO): YES